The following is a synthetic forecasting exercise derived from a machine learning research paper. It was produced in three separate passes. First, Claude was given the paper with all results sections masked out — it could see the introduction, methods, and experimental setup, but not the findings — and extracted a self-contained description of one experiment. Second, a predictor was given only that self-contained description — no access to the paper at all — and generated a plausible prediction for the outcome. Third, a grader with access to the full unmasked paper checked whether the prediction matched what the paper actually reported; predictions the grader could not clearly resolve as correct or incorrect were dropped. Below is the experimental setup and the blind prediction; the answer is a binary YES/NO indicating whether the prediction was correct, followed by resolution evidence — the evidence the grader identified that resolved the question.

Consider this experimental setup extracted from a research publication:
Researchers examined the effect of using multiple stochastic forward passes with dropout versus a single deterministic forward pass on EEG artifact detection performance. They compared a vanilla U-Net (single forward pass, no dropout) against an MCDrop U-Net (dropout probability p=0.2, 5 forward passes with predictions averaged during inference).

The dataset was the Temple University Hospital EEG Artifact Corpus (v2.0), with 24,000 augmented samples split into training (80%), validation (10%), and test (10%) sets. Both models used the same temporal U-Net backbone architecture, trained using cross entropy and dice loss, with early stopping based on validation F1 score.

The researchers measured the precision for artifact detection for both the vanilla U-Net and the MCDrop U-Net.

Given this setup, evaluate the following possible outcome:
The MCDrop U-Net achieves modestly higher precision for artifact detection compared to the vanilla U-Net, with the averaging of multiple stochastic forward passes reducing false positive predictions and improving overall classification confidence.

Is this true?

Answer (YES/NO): NO